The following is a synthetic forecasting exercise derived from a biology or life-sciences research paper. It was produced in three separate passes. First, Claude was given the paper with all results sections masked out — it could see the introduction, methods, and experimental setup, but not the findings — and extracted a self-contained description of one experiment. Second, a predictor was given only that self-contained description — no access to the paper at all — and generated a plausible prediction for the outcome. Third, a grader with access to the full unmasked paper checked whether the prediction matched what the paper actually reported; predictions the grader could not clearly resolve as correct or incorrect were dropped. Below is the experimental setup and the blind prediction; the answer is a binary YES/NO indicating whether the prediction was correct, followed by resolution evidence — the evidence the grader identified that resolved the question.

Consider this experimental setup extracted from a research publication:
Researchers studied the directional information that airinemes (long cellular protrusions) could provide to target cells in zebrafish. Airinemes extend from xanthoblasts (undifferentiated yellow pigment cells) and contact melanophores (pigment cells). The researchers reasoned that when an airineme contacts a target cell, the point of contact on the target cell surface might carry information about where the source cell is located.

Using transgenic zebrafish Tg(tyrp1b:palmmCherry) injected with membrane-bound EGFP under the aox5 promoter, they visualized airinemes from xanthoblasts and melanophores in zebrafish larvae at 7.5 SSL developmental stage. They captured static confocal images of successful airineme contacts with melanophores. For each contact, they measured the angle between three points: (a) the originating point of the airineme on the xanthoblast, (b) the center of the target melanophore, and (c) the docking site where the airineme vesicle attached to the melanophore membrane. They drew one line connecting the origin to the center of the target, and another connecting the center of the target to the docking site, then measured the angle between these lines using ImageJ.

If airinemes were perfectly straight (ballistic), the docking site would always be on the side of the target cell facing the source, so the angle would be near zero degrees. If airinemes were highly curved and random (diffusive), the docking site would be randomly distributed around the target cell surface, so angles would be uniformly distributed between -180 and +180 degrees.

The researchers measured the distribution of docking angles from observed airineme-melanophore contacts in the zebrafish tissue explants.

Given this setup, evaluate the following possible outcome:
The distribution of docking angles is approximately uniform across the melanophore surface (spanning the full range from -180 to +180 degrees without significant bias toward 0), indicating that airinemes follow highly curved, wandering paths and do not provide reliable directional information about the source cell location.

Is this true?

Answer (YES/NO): NO